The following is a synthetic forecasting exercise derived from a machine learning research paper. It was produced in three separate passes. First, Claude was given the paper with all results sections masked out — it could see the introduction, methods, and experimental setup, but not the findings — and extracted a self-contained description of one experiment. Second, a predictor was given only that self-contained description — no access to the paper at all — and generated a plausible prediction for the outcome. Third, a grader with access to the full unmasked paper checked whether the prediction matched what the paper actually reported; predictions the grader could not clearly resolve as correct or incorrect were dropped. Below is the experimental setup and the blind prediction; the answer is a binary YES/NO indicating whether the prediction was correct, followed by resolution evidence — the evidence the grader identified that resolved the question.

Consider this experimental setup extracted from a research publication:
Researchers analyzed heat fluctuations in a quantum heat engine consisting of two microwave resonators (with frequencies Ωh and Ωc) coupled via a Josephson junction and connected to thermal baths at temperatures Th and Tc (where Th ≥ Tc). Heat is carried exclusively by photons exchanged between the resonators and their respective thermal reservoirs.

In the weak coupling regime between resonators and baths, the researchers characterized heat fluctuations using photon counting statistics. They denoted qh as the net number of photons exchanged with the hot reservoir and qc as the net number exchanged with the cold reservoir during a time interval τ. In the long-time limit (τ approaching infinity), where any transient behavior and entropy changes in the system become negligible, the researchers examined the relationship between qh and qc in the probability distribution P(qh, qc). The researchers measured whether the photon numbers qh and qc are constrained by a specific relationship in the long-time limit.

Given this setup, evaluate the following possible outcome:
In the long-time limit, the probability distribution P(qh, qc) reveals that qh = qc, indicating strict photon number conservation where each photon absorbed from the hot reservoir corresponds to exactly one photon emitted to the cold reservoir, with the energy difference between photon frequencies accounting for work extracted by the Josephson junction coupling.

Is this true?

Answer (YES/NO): NO